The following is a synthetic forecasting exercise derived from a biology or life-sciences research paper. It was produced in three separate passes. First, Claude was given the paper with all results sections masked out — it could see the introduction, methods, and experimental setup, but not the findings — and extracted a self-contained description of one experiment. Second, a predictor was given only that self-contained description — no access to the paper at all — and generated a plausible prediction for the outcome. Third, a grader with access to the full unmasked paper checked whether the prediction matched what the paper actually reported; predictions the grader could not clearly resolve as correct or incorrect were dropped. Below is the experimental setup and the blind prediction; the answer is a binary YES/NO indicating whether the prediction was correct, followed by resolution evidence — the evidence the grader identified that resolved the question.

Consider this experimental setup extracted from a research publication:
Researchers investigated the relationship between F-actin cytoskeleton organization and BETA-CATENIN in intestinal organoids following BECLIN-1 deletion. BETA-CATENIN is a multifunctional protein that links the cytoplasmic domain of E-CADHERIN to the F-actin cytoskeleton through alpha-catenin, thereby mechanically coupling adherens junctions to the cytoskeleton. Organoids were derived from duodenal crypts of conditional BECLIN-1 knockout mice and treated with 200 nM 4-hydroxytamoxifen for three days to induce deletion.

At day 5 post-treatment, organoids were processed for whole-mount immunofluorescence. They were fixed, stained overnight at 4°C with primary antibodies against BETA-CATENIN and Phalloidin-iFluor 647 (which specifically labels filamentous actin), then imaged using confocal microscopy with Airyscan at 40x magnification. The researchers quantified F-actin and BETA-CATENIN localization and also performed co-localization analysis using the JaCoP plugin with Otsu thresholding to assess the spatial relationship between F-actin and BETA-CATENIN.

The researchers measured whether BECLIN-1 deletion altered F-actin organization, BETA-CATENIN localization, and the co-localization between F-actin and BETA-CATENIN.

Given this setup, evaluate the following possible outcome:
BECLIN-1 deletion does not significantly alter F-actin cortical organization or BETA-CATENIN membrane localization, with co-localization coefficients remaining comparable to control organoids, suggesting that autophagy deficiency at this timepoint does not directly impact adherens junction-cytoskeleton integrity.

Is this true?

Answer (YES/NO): NO